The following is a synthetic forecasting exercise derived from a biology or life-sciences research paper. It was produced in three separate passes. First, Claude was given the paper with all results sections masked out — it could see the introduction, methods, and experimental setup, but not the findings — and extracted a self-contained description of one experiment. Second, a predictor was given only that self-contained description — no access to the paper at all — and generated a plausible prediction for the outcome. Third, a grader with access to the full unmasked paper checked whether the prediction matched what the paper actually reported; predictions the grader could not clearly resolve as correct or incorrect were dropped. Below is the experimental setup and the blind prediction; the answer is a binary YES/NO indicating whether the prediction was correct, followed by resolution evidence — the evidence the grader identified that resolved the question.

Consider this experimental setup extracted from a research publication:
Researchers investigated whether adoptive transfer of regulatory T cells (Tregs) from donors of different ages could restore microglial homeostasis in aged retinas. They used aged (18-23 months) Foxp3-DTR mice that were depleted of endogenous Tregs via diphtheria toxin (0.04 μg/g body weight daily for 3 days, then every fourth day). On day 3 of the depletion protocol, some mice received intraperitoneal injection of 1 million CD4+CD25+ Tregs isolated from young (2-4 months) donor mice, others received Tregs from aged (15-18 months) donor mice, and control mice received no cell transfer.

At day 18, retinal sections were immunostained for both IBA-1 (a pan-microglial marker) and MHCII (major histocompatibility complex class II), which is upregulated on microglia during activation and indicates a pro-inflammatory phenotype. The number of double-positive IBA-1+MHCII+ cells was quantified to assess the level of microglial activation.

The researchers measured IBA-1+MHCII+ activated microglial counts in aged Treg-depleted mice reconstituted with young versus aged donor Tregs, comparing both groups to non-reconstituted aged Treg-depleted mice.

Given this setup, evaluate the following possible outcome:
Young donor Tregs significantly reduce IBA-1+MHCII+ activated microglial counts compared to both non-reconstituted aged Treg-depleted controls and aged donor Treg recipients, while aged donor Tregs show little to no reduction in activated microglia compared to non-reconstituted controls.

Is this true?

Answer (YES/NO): NO